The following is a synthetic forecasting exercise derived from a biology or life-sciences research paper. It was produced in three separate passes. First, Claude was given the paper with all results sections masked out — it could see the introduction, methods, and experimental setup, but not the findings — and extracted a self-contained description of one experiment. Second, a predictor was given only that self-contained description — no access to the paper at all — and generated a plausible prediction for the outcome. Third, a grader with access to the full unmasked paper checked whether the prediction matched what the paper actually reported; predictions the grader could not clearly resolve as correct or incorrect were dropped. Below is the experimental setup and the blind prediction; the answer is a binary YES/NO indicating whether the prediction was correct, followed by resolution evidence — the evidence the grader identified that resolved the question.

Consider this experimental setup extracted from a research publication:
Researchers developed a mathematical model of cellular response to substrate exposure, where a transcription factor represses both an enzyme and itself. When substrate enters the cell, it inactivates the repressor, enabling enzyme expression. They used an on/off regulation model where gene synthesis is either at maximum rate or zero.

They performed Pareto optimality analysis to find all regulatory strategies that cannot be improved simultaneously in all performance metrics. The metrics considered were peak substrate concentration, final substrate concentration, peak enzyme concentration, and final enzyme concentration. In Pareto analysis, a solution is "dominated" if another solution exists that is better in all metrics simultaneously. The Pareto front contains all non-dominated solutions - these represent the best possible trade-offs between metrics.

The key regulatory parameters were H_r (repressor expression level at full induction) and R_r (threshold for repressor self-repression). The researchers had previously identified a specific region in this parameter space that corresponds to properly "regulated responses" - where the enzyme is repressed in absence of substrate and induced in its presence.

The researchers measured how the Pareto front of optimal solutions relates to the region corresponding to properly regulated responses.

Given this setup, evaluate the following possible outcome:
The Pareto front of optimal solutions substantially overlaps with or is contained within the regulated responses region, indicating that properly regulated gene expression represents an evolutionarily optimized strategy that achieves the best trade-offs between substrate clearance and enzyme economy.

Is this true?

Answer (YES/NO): YES